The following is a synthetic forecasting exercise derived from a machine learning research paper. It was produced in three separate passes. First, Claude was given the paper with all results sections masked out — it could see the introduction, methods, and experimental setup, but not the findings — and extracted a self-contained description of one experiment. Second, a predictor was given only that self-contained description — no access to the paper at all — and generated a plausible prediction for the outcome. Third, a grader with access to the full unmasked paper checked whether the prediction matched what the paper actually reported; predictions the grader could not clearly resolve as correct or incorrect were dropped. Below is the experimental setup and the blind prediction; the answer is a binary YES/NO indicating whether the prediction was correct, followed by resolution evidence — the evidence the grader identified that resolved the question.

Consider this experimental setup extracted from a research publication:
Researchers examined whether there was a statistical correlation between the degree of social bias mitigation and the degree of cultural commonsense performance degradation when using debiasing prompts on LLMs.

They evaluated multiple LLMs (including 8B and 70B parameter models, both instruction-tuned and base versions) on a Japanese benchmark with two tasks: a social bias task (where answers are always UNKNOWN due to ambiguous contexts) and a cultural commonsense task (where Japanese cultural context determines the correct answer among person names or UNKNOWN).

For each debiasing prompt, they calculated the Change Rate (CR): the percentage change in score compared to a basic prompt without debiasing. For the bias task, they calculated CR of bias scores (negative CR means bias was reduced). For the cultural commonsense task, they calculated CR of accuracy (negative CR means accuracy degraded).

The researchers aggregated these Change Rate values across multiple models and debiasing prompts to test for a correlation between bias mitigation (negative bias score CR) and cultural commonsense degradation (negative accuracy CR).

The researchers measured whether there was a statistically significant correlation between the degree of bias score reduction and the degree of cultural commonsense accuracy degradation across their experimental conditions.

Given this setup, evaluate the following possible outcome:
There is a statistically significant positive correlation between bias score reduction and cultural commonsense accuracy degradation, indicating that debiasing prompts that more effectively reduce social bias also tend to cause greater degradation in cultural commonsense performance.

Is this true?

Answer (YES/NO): YES